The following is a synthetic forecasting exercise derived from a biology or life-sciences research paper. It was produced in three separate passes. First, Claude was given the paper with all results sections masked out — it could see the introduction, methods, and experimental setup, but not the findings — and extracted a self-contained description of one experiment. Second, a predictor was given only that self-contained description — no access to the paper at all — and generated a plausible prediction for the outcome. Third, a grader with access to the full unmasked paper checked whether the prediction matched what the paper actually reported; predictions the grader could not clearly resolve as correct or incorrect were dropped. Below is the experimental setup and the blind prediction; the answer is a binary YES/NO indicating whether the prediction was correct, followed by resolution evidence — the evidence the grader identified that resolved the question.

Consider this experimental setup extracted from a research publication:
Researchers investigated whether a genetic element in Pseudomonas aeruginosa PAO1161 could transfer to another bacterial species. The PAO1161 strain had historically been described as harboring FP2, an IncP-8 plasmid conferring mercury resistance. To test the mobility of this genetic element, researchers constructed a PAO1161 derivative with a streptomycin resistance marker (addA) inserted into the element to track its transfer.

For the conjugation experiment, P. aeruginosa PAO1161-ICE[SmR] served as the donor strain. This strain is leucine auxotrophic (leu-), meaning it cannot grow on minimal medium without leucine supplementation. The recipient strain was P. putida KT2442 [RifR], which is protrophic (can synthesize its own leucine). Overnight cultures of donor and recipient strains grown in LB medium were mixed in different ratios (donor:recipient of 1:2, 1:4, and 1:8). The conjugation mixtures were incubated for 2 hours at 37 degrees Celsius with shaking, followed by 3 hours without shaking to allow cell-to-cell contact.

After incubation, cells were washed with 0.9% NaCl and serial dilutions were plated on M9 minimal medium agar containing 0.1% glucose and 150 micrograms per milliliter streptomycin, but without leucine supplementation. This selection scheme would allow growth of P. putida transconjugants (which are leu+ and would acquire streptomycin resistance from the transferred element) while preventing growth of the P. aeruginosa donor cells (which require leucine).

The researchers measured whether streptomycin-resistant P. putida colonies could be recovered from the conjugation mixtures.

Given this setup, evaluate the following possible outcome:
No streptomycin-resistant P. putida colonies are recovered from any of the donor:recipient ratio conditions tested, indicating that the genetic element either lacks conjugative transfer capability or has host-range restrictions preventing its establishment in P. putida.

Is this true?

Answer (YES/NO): NO